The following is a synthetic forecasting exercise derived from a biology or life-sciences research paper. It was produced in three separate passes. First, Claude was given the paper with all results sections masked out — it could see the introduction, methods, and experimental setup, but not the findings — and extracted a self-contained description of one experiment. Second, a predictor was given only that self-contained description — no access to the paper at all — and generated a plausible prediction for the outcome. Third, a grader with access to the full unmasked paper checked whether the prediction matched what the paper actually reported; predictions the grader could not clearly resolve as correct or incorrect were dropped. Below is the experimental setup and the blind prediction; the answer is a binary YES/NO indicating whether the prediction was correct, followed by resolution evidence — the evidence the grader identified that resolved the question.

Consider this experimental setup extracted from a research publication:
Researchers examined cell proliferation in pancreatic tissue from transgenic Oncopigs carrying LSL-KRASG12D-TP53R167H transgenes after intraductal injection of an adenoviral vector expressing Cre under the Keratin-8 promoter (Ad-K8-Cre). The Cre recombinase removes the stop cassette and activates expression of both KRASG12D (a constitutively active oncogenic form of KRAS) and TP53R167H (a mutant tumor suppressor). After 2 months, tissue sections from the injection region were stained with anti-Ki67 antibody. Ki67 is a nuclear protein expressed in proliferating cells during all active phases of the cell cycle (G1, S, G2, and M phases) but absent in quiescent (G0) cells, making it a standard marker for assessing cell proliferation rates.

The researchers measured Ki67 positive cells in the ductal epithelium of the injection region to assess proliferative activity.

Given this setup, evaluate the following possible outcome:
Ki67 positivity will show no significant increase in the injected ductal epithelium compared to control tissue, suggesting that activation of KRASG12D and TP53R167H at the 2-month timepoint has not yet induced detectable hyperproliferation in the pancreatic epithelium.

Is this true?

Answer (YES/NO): NO